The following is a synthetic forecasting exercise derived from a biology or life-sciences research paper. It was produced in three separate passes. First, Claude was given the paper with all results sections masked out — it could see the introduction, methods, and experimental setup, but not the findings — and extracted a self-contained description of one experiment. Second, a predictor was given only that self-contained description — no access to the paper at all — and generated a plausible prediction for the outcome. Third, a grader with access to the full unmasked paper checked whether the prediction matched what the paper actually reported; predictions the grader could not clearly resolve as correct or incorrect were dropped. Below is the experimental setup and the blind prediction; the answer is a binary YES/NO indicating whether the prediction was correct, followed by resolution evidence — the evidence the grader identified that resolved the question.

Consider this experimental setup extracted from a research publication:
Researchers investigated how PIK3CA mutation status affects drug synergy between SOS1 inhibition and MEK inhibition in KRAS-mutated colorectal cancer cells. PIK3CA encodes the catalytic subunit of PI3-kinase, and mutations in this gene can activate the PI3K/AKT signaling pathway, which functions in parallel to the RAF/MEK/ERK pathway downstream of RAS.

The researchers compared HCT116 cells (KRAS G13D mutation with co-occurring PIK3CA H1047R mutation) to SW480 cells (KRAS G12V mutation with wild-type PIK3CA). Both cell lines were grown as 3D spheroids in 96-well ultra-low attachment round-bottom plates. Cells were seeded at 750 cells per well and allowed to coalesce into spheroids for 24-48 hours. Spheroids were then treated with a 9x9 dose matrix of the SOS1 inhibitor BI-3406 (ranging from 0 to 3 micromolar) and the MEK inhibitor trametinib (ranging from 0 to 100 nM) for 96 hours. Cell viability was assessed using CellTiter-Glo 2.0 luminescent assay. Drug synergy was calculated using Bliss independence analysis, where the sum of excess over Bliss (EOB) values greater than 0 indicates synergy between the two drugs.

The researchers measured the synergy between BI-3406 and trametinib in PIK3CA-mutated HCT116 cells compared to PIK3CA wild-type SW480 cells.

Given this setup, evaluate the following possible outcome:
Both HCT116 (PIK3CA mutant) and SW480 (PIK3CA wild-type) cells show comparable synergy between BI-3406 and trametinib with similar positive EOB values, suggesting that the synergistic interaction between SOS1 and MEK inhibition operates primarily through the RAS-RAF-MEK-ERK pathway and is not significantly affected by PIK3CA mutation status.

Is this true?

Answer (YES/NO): NO